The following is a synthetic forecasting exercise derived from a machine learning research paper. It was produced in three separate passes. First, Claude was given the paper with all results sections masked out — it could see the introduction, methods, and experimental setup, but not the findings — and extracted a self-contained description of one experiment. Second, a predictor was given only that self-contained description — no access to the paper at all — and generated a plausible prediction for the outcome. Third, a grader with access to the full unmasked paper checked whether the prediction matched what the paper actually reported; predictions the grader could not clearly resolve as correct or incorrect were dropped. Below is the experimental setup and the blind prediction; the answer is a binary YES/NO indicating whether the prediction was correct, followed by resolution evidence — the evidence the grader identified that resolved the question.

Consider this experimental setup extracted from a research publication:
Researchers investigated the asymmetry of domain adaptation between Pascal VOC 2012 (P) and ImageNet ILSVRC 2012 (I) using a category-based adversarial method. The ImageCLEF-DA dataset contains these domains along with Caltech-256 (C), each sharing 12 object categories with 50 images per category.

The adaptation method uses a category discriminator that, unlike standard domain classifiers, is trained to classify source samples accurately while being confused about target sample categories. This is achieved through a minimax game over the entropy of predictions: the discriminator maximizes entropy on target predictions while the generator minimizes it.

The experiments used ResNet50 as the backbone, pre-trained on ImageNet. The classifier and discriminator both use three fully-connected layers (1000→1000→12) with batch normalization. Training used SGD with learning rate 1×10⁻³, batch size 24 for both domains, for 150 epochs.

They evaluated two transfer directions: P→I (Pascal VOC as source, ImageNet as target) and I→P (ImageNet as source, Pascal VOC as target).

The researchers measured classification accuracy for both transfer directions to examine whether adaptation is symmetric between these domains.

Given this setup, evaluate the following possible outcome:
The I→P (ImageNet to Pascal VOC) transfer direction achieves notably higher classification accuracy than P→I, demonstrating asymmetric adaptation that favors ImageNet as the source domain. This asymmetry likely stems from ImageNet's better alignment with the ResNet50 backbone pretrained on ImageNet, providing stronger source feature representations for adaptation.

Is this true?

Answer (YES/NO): NO